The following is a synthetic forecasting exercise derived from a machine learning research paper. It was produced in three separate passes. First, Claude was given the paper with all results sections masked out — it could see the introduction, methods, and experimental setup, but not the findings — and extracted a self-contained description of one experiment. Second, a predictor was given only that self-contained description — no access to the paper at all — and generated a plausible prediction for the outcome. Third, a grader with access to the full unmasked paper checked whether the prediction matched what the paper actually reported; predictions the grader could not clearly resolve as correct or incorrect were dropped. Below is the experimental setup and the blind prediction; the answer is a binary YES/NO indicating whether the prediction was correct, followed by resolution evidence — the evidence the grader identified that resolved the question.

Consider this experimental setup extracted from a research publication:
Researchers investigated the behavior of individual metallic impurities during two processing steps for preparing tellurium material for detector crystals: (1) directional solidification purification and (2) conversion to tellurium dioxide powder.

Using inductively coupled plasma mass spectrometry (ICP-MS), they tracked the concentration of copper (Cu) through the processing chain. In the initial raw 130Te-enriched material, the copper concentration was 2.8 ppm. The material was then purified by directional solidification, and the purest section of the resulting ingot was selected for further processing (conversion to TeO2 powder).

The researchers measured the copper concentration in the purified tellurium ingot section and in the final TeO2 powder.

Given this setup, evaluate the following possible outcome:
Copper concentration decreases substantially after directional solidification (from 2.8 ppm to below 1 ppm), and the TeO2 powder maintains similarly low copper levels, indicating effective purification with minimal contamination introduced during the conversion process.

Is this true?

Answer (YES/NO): NO